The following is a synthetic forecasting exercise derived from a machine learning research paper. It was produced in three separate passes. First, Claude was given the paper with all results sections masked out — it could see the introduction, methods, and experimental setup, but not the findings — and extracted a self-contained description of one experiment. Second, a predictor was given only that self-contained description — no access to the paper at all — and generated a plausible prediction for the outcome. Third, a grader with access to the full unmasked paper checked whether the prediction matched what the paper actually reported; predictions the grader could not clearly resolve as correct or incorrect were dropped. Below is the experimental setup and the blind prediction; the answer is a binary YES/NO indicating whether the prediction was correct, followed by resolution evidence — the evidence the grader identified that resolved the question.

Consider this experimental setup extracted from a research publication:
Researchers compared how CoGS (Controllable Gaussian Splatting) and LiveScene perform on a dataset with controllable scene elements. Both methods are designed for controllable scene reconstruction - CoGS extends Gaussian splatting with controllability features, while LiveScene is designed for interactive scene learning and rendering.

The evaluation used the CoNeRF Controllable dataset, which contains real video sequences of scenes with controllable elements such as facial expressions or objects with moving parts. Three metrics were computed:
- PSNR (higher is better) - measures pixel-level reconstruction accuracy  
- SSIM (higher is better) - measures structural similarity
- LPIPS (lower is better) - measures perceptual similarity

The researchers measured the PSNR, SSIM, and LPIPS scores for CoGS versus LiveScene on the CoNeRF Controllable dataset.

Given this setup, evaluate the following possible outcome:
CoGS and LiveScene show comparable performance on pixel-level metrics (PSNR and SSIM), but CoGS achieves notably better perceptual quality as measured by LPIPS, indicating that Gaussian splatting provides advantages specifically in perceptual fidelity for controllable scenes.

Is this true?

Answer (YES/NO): NO